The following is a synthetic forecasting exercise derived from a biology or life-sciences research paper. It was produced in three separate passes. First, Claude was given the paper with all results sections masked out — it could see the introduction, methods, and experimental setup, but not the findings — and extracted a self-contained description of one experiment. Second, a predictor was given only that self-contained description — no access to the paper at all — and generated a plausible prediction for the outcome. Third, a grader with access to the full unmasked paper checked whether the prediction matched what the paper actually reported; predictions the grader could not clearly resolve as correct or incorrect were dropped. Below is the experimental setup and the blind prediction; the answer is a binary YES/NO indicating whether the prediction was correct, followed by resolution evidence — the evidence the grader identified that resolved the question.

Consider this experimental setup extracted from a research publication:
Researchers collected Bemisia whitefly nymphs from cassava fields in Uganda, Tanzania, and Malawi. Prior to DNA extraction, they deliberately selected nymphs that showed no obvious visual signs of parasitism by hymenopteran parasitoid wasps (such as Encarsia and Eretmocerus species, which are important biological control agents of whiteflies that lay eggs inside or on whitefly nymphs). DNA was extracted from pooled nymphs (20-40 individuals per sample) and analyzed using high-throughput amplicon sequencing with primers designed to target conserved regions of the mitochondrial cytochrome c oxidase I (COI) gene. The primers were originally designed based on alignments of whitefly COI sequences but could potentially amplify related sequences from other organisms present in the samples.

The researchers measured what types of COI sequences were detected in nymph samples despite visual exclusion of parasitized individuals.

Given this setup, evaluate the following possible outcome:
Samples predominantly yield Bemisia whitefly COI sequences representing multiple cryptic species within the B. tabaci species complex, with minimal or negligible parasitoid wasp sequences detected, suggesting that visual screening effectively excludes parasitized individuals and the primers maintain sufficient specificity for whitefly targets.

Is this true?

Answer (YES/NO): NO